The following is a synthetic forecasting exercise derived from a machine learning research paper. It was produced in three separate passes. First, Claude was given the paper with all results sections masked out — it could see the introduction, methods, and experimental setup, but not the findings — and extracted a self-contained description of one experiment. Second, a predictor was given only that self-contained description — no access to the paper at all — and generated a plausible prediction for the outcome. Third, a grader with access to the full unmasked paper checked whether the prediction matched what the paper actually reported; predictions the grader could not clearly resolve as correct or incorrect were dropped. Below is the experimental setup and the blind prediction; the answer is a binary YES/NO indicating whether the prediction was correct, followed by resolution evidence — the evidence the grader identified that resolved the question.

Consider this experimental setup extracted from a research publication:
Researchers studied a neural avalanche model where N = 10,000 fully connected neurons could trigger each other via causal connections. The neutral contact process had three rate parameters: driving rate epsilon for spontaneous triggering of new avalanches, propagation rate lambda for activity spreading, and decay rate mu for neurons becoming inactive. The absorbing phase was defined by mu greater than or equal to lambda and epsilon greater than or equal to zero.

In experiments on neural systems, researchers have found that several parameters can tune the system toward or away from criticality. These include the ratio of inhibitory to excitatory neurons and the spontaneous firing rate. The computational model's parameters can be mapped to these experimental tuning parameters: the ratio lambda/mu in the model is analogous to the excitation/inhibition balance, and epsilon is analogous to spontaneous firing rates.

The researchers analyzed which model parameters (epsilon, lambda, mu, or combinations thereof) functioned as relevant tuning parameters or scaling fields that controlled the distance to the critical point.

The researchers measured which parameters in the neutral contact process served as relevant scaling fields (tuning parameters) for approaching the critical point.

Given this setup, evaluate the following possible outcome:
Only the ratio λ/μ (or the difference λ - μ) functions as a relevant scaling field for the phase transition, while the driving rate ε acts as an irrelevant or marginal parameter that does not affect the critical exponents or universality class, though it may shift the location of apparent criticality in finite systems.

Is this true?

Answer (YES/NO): NO